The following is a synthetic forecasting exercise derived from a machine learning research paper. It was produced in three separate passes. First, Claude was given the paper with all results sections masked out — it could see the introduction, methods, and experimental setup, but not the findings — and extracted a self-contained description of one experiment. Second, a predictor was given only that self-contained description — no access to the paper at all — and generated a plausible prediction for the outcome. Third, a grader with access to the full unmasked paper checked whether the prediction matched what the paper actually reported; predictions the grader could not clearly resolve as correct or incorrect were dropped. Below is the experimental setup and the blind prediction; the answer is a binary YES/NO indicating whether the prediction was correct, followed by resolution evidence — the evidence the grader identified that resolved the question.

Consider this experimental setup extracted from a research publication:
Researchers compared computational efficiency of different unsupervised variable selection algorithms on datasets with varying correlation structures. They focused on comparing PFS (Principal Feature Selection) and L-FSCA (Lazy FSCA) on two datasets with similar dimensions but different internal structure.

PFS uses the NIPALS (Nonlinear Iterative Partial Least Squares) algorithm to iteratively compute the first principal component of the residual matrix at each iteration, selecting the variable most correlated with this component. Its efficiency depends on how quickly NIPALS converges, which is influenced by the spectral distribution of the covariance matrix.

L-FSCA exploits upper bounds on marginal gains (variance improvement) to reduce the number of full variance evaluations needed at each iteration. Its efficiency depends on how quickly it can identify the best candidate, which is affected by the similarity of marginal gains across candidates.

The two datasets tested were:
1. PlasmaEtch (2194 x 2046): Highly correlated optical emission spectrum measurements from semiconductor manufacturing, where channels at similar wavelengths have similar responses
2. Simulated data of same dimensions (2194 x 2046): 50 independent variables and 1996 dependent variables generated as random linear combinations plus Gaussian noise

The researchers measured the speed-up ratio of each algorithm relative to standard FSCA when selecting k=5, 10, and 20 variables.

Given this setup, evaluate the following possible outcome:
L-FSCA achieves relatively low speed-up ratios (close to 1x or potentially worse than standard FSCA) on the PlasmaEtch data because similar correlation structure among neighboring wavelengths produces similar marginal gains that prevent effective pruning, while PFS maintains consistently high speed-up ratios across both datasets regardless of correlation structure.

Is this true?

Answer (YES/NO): NO